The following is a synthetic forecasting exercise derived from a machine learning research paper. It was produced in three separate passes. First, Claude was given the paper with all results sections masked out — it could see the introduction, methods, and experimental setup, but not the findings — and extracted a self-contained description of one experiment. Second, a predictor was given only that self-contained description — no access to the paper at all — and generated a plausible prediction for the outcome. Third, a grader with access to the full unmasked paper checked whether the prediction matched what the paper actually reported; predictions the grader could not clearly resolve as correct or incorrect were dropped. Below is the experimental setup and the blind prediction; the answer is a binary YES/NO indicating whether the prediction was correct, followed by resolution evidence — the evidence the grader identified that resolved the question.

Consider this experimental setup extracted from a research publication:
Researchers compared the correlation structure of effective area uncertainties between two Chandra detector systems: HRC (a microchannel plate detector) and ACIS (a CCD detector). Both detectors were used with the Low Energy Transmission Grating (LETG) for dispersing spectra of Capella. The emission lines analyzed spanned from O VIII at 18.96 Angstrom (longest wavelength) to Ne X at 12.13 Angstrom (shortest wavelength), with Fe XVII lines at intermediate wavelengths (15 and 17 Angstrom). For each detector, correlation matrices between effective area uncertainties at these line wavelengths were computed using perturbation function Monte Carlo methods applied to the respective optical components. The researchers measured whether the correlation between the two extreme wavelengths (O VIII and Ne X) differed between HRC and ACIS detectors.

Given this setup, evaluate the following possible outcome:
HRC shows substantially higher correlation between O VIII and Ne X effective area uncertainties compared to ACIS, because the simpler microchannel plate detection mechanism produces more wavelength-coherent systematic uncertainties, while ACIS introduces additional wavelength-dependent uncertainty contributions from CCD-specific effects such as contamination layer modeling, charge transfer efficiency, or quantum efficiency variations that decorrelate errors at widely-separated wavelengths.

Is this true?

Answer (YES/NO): NO